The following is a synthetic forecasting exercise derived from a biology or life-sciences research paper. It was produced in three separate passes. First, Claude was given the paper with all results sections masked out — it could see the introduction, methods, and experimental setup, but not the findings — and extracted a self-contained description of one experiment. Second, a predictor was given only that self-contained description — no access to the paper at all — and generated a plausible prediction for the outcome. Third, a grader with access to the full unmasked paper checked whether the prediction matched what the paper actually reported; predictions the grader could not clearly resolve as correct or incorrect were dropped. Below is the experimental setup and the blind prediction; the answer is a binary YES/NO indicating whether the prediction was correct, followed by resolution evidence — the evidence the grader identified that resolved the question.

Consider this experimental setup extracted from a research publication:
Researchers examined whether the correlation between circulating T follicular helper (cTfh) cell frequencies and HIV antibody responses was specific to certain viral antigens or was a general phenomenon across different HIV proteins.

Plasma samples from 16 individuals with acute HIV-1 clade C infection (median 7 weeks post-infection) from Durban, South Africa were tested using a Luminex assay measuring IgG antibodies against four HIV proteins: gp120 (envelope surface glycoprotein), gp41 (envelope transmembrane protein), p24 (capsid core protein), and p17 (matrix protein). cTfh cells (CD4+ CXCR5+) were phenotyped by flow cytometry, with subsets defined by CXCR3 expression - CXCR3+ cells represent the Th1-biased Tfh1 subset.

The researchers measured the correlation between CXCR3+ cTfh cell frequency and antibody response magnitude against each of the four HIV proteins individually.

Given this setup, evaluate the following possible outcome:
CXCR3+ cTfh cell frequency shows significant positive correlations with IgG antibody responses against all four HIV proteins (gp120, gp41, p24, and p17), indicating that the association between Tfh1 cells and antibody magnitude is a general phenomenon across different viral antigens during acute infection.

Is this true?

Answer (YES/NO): NO